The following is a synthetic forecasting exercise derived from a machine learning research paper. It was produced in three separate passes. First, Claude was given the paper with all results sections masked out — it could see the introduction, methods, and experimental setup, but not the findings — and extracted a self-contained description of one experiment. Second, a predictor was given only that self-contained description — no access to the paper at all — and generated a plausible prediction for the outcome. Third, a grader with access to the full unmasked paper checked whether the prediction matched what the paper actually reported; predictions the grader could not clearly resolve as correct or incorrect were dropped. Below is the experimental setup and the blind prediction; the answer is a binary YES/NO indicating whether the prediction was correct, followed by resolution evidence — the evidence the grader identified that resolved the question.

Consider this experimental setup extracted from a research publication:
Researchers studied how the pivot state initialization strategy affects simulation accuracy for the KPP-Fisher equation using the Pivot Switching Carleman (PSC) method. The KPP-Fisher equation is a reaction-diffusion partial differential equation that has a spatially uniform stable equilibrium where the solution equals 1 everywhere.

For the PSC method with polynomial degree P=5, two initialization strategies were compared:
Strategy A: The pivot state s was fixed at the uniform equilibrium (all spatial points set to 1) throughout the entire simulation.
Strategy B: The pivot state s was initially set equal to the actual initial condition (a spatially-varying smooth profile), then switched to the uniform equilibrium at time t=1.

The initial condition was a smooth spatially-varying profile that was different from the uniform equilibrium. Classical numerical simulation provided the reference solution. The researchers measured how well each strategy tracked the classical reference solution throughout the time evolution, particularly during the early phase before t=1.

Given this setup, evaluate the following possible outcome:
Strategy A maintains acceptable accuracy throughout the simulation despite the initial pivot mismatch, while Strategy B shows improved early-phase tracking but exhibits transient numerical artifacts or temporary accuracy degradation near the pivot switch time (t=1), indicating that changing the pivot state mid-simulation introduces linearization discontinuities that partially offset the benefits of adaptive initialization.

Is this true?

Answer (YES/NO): NO